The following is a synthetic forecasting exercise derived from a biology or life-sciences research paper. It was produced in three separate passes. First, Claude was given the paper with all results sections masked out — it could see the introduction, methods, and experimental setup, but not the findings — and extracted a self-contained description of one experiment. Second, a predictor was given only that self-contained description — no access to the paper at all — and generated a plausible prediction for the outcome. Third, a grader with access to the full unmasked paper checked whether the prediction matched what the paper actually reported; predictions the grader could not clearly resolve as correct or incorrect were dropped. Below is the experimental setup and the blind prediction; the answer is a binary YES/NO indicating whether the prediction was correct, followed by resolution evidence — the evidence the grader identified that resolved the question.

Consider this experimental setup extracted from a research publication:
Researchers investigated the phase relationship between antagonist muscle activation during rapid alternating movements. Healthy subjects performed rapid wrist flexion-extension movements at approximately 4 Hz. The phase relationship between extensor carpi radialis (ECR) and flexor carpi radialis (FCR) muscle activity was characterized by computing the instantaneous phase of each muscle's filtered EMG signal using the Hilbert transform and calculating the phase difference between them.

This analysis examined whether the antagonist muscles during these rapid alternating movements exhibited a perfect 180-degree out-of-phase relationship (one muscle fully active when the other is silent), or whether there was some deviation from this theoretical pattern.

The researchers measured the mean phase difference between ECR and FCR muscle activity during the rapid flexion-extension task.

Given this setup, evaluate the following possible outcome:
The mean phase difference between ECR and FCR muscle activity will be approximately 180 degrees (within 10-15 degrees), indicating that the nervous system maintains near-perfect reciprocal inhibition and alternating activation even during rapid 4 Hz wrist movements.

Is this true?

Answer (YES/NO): NO